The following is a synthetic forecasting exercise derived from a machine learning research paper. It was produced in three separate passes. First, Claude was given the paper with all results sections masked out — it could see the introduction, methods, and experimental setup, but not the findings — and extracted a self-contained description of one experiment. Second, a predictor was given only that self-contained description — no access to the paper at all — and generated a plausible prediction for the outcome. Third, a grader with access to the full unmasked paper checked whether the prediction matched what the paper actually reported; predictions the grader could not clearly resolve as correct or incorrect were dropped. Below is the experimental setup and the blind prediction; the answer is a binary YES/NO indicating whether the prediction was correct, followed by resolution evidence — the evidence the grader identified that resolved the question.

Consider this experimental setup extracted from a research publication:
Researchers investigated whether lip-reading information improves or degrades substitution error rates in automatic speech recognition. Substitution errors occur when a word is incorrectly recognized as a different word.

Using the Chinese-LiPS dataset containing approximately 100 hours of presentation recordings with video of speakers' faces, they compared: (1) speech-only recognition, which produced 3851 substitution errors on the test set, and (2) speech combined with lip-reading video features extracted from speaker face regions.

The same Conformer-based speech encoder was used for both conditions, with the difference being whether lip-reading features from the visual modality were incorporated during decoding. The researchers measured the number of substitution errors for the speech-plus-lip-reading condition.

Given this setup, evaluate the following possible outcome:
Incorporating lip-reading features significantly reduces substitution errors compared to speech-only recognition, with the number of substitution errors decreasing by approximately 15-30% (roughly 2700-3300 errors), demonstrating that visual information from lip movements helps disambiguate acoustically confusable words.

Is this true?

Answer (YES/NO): NO